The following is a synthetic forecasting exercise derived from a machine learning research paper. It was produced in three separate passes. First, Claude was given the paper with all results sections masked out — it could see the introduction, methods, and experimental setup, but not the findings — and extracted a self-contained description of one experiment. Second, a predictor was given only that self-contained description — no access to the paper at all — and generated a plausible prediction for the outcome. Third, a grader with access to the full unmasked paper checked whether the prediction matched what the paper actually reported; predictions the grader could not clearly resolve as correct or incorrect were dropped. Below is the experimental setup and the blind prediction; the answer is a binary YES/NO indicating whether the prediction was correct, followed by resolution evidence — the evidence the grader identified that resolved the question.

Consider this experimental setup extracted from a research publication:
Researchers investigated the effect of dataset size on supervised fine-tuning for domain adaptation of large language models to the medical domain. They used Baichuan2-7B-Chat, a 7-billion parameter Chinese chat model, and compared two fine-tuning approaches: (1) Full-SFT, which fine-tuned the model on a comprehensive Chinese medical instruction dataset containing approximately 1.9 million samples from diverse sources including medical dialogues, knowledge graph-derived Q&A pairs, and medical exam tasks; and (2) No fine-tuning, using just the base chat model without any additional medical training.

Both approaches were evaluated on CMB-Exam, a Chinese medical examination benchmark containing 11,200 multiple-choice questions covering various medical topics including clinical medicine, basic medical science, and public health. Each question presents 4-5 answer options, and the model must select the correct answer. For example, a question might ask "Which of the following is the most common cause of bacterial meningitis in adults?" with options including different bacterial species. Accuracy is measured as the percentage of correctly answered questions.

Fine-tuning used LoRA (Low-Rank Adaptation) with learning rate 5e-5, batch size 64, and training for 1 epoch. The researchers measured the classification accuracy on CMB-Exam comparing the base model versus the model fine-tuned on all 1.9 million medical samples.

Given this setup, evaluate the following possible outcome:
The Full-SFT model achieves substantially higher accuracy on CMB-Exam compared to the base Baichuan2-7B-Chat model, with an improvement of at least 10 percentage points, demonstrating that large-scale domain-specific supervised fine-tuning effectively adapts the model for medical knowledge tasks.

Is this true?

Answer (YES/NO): NO